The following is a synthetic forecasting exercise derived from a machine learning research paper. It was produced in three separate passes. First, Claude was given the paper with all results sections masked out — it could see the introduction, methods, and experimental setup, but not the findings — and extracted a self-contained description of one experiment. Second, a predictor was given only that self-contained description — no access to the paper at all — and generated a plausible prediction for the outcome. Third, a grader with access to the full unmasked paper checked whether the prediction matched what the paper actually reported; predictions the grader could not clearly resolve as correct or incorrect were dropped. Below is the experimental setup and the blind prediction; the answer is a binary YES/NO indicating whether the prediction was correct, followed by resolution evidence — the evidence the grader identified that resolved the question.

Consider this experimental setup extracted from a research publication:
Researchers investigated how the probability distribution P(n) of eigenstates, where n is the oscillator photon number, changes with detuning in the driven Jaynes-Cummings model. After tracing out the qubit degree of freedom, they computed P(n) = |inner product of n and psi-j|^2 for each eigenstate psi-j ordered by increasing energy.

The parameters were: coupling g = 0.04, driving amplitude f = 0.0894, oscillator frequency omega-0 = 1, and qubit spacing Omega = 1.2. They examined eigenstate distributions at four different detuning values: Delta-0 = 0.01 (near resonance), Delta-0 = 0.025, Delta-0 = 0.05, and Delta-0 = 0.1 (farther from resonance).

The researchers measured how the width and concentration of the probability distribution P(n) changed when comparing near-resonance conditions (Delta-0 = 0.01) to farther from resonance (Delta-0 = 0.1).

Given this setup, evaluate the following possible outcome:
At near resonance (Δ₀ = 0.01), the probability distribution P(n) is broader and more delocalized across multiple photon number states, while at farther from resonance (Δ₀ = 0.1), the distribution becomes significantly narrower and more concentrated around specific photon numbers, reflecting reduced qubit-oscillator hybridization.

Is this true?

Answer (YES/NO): YES